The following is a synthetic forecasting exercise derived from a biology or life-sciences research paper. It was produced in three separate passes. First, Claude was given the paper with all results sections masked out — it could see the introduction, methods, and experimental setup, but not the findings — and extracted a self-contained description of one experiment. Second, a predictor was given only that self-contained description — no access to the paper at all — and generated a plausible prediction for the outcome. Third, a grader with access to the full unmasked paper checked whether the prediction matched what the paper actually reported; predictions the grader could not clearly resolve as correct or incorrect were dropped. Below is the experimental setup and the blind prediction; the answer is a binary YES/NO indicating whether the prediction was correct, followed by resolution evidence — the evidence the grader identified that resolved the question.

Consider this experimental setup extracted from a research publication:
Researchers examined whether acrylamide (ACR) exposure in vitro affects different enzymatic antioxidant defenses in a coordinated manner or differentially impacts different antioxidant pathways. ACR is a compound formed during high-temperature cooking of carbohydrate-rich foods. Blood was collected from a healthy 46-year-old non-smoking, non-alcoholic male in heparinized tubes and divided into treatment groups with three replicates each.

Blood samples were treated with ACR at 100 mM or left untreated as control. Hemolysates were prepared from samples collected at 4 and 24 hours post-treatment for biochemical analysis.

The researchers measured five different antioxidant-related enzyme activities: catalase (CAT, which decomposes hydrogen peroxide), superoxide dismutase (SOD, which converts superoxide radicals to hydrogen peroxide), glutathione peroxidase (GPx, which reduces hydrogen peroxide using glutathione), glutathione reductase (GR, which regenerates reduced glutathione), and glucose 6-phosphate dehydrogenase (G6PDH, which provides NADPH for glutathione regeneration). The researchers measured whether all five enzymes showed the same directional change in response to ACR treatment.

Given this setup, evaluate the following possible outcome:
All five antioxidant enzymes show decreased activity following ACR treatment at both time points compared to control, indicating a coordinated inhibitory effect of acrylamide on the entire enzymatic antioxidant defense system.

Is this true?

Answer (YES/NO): YES